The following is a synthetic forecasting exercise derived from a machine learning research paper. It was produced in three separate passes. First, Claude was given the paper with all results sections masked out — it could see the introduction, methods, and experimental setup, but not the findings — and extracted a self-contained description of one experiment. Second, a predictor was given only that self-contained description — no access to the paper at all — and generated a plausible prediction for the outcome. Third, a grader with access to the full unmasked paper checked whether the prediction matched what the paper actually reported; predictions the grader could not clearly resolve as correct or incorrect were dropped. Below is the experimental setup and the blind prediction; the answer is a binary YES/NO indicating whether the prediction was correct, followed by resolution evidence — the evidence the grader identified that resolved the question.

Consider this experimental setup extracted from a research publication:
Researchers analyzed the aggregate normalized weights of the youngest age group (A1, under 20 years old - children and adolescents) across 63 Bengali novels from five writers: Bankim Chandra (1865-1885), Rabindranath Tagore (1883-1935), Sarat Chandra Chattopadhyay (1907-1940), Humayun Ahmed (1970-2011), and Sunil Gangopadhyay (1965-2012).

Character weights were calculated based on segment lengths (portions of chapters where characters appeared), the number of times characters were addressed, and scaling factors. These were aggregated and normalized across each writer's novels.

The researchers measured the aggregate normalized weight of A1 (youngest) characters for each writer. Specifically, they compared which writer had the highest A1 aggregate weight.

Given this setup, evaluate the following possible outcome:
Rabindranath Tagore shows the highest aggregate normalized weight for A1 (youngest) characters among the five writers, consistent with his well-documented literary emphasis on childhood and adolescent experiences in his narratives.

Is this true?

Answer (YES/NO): NO